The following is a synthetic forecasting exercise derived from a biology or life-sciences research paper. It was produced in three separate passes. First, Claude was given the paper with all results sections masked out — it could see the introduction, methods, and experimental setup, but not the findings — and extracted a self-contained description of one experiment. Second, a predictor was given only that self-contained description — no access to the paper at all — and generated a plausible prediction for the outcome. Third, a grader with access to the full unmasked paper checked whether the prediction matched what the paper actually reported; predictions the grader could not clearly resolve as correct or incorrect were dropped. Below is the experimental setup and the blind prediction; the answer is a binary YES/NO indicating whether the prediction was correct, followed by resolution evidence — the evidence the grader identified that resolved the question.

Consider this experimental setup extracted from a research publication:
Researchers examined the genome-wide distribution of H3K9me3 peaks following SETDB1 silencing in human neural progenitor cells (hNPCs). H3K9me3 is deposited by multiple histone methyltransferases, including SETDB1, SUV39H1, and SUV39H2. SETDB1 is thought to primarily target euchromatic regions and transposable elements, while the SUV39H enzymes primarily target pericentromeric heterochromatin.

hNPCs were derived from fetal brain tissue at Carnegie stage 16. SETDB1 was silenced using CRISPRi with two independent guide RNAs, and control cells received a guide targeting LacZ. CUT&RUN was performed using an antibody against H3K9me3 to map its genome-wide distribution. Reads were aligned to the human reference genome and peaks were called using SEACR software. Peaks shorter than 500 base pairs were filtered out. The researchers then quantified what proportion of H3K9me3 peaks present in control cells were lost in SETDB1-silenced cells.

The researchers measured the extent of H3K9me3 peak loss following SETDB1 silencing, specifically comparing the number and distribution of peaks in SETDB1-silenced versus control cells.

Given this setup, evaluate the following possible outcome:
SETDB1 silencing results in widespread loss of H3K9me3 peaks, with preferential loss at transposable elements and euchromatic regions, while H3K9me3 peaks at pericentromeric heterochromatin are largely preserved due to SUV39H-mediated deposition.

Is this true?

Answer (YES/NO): NO